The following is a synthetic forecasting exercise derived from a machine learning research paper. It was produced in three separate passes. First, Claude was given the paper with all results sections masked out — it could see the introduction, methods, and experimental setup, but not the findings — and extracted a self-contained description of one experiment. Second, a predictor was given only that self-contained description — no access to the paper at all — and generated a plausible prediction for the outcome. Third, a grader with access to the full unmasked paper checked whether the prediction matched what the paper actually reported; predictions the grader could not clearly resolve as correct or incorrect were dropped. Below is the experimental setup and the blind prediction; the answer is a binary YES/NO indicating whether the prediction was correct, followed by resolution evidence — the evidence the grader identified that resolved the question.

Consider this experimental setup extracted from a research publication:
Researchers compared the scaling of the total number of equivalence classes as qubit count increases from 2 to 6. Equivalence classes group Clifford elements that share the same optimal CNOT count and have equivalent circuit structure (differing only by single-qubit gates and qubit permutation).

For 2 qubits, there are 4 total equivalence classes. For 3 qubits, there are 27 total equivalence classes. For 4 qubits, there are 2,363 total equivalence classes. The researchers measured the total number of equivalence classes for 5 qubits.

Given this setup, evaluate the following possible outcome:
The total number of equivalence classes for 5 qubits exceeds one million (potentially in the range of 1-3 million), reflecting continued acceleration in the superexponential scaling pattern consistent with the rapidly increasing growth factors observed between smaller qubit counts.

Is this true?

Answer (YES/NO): NO